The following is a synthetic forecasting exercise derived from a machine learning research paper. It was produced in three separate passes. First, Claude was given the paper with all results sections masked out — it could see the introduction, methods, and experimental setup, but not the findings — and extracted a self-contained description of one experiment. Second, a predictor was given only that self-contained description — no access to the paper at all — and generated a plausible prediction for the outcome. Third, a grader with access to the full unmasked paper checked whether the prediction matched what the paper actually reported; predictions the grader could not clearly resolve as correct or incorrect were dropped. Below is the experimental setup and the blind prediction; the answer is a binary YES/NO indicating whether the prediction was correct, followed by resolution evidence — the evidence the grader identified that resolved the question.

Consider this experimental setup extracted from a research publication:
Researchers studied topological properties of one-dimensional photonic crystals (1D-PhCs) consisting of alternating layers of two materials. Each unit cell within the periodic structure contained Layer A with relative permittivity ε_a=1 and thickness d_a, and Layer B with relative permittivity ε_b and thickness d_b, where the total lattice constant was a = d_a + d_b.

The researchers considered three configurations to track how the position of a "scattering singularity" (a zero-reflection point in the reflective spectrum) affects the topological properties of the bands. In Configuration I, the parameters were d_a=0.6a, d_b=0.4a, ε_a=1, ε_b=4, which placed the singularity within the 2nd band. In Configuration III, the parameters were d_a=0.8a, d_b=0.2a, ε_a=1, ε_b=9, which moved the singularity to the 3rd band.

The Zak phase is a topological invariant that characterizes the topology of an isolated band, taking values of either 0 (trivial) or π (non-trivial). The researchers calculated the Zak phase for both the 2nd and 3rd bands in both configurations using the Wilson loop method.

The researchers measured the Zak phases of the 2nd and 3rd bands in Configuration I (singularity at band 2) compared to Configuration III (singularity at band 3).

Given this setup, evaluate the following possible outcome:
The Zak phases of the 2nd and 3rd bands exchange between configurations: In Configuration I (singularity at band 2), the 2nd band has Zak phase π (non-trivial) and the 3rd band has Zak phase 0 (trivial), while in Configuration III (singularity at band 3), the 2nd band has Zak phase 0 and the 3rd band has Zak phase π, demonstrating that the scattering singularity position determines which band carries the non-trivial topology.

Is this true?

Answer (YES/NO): YES